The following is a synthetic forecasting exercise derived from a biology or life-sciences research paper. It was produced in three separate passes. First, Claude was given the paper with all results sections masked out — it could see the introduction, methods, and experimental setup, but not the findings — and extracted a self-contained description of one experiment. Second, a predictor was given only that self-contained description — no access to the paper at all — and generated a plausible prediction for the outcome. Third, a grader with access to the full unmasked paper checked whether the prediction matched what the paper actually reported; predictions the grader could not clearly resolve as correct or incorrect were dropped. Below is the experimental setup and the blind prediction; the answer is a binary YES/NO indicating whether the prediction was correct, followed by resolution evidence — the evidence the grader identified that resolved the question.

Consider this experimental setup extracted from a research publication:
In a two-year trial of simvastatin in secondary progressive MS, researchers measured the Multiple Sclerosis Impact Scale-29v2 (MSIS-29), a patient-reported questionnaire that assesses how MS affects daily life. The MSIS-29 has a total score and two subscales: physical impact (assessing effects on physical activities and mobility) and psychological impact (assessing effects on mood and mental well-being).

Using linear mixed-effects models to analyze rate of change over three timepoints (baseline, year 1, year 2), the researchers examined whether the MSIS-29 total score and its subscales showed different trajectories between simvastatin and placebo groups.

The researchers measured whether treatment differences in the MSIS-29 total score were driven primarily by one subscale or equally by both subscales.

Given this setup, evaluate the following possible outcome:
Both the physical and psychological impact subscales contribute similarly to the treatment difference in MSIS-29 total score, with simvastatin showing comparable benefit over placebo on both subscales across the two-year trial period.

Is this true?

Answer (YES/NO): NO